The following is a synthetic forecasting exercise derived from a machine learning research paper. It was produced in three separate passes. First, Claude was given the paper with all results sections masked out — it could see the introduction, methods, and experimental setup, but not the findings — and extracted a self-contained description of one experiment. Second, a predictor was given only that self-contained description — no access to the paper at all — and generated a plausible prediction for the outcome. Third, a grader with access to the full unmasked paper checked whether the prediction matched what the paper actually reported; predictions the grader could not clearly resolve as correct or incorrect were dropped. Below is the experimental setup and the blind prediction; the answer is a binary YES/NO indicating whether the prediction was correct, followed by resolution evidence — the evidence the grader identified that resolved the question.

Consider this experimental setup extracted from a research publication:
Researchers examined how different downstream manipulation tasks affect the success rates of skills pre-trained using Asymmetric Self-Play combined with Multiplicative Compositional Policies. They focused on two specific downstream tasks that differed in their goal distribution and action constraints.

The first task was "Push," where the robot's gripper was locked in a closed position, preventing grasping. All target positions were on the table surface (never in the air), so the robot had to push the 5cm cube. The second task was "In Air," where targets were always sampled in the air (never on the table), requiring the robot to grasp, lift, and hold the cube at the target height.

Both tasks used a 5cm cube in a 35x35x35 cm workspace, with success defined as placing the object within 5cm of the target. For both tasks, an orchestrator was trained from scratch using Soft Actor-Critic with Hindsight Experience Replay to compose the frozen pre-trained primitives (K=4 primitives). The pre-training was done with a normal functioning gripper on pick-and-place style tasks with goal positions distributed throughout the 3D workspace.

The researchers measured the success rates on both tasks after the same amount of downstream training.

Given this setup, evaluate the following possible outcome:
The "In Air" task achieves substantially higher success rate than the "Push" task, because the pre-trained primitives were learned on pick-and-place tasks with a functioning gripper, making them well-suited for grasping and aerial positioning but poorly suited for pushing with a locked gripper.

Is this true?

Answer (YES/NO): YES